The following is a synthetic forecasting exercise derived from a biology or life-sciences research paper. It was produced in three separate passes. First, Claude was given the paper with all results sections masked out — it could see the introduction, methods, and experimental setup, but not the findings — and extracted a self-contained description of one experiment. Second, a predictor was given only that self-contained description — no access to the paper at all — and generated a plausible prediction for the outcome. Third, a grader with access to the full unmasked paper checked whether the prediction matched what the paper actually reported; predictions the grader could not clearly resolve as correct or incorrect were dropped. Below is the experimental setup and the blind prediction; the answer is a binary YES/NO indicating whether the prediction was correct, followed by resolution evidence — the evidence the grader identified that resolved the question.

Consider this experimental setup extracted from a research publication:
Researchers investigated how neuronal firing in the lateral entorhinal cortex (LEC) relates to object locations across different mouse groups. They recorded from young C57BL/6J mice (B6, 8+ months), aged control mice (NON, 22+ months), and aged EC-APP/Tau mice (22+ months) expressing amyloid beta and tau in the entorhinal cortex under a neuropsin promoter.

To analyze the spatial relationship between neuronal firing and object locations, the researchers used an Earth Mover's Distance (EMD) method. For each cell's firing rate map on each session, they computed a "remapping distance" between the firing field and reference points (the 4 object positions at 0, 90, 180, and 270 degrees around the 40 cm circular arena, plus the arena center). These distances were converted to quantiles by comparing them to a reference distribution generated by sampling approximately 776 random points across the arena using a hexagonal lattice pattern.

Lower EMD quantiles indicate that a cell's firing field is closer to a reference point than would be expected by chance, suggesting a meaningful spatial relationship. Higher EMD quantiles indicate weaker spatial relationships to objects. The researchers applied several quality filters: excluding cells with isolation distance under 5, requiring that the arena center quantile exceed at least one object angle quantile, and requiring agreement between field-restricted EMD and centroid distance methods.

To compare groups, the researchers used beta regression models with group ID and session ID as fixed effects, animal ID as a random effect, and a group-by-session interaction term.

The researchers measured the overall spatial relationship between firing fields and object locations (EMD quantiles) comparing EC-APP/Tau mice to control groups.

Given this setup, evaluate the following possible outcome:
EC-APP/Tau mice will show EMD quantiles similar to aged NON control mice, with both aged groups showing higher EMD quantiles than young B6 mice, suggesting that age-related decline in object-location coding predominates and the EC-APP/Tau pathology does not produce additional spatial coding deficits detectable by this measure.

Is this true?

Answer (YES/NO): NO